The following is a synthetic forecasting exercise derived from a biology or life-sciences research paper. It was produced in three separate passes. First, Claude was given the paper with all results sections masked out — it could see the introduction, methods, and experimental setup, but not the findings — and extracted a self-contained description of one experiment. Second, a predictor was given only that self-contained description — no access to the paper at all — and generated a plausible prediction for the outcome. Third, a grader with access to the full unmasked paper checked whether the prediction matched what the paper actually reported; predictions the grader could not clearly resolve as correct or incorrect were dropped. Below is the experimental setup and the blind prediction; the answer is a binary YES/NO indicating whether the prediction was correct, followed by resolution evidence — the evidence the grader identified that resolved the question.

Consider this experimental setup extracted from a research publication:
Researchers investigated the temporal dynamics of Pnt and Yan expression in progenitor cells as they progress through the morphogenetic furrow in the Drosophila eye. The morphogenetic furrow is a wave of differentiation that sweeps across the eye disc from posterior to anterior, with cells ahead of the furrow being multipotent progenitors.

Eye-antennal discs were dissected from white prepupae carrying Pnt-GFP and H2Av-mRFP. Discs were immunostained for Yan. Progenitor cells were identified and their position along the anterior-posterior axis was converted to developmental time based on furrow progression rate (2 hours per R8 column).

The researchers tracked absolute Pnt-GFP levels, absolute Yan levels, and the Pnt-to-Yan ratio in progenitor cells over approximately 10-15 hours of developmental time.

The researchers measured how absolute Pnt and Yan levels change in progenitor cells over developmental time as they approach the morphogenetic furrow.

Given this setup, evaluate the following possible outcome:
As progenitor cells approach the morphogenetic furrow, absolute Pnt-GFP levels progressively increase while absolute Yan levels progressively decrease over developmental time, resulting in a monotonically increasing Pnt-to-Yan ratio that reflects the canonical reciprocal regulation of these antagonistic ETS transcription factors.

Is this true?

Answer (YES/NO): NO